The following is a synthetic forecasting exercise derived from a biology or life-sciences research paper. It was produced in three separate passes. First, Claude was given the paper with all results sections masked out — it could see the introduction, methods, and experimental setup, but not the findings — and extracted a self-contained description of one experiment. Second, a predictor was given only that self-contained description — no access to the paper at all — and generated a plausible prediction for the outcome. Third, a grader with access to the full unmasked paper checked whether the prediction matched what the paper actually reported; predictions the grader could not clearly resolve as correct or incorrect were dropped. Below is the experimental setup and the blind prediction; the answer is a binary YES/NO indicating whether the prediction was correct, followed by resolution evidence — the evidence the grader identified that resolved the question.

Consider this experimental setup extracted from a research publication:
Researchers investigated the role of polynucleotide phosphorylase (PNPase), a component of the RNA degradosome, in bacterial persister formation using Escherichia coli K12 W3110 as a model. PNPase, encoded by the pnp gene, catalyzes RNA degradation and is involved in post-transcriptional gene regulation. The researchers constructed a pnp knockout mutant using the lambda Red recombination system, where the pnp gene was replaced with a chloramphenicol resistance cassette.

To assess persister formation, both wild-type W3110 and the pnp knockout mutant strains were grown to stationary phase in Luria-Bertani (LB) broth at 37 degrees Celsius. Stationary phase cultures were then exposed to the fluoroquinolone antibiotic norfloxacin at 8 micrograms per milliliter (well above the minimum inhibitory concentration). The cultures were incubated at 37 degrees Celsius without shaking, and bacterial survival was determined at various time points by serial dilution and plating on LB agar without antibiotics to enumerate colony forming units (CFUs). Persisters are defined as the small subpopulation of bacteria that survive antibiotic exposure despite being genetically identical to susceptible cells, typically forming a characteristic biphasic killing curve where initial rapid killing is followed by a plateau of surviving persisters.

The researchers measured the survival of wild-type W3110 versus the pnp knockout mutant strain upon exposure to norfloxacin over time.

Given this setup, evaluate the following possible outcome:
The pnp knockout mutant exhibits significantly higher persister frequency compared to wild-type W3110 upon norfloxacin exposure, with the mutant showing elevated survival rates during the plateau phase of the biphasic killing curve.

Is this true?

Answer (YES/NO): NO